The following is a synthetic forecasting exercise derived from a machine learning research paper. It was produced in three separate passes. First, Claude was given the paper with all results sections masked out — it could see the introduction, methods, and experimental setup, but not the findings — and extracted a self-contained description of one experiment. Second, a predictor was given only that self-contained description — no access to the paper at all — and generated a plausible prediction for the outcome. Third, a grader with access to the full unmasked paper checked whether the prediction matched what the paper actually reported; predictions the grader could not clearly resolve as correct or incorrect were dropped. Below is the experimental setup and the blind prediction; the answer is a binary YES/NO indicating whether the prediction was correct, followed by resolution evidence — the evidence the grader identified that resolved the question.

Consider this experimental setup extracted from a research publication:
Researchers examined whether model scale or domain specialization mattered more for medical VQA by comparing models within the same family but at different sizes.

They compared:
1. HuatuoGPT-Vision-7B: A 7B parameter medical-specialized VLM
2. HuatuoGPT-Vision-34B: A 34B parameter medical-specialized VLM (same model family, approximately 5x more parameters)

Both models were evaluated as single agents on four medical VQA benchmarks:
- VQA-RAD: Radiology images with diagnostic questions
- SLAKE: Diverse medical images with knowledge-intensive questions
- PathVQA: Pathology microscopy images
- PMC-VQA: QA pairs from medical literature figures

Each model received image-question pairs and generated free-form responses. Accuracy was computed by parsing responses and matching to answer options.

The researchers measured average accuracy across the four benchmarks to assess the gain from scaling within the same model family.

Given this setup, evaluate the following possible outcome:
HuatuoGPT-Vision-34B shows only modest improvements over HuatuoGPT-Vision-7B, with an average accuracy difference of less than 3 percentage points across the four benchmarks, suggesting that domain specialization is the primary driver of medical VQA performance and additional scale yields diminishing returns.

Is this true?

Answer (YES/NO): YES